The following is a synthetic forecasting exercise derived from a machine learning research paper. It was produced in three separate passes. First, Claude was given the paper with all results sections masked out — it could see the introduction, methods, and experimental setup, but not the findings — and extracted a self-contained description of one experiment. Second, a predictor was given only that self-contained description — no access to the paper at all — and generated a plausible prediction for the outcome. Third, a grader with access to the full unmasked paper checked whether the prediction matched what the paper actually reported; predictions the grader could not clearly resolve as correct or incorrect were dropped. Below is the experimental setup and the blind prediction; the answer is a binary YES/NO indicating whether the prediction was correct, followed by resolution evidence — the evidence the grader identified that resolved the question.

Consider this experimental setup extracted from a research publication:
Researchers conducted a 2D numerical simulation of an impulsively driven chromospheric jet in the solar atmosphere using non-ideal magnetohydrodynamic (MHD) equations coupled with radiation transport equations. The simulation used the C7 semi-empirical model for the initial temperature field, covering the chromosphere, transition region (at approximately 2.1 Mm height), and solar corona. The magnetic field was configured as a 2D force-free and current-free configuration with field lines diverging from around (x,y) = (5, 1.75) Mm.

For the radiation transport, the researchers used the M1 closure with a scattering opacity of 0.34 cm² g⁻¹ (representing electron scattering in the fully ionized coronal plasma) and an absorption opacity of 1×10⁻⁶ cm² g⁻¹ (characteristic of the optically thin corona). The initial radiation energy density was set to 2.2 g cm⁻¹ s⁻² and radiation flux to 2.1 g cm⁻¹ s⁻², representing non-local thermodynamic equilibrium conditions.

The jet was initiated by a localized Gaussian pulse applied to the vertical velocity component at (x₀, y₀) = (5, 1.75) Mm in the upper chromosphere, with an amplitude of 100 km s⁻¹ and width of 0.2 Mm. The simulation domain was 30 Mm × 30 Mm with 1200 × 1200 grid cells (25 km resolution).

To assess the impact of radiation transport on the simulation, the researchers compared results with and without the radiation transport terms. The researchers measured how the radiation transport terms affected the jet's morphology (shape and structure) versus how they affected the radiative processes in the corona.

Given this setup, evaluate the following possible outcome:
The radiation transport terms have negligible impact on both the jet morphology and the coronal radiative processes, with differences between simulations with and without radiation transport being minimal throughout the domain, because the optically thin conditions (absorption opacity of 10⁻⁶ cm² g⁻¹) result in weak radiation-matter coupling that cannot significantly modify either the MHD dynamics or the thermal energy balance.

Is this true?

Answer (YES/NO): NO